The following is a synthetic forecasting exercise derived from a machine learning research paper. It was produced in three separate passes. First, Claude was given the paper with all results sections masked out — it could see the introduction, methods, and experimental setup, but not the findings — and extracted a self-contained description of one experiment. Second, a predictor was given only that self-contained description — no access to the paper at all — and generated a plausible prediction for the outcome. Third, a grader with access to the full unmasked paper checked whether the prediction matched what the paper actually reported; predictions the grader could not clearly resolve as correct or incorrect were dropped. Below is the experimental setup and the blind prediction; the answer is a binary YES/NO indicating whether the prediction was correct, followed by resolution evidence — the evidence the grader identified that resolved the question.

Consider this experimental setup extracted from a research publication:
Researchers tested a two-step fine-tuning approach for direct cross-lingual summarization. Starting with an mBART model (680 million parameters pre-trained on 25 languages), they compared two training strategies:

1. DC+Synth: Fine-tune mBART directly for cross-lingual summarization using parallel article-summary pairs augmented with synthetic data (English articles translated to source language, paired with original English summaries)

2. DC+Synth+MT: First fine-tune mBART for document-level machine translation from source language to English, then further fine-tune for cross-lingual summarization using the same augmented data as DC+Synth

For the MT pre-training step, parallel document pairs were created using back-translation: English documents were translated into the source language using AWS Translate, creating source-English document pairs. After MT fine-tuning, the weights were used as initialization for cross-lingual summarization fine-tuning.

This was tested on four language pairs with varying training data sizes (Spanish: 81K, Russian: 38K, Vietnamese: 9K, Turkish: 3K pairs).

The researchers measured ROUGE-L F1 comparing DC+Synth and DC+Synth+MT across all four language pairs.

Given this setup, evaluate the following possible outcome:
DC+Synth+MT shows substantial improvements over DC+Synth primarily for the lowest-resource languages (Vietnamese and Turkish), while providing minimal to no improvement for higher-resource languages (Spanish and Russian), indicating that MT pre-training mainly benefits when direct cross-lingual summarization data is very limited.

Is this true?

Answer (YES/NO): NO